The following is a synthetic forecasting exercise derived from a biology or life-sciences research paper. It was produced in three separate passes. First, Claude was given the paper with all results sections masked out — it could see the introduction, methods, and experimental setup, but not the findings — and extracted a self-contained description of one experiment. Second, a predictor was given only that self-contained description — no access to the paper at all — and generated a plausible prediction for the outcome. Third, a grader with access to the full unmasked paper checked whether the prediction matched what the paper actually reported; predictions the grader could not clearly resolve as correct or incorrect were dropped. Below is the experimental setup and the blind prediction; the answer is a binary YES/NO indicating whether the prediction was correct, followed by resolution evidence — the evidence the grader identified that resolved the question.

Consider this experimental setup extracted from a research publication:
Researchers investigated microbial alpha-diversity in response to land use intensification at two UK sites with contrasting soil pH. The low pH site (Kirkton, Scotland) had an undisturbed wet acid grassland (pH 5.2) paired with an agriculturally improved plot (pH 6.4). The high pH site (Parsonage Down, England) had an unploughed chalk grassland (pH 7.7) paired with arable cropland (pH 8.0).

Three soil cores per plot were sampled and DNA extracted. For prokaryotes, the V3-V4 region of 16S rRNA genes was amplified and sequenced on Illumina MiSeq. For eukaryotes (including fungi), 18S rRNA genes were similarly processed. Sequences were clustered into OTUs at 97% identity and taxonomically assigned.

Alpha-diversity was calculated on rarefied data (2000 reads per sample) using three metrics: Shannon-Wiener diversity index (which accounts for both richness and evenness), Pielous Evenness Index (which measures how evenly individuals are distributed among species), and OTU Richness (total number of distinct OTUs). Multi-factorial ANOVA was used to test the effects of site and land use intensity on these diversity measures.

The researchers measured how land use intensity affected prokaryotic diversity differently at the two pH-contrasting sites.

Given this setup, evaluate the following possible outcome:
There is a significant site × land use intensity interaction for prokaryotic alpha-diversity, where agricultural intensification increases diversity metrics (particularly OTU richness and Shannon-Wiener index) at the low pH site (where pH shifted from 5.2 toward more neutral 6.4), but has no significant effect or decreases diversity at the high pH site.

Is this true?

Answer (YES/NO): NO